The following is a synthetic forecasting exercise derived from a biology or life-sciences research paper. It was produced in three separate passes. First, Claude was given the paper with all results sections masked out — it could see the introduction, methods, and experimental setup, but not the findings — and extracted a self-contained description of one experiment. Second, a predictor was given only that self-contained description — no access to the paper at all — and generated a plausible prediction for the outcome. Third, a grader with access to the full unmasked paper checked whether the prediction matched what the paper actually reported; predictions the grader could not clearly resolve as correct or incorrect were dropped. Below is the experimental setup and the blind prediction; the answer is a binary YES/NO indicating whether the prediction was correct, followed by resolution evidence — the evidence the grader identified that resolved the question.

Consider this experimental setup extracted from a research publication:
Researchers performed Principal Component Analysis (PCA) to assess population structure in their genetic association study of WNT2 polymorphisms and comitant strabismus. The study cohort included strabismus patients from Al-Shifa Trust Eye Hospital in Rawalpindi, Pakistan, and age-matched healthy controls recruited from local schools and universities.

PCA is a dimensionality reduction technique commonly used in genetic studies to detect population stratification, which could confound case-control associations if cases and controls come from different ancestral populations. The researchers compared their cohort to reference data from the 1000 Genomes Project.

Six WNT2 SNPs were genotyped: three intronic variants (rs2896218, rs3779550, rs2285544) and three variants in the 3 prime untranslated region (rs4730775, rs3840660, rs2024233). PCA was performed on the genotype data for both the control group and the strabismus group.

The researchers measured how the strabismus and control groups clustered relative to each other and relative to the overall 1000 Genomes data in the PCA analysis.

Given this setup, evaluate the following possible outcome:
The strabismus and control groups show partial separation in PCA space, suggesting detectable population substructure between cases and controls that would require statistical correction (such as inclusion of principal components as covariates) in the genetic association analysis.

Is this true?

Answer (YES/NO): NO